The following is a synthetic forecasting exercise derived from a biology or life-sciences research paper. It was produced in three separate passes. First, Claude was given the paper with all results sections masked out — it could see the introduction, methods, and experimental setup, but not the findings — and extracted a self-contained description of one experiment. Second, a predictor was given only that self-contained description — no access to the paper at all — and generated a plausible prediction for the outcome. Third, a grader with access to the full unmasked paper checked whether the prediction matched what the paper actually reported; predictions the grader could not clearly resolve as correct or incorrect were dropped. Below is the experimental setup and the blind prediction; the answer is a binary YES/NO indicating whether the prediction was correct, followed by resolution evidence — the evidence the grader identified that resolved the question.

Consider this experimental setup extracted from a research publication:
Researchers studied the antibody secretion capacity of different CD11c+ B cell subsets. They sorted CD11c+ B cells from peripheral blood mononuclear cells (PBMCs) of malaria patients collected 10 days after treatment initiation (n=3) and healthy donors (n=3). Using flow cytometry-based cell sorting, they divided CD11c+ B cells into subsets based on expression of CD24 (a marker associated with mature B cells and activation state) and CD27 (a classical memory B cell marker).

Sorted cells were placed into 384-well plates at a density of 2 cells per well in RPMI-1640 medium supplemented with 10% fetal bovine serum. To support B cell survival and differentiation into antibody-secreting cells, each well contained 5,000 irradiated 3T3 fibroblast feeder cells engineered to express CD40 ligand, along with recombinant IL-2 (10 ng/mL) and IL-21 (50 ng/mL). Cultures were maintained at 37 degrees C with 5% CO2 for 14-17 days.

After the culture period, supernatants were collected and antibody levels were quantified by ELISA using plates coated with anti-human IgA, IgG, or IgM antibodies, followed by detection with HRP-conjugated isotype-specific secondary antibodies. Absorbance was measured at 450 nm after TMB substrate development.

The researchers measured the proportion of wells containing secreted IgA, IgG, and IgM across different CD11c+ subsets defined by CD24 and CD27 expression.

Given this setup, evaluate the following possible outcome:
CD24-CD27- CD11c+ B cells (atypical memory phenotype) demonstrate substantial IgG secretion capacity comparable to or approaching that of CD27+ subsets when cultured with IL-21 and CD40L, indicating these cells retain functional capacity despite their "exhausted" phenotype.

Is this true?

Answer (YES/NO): NO